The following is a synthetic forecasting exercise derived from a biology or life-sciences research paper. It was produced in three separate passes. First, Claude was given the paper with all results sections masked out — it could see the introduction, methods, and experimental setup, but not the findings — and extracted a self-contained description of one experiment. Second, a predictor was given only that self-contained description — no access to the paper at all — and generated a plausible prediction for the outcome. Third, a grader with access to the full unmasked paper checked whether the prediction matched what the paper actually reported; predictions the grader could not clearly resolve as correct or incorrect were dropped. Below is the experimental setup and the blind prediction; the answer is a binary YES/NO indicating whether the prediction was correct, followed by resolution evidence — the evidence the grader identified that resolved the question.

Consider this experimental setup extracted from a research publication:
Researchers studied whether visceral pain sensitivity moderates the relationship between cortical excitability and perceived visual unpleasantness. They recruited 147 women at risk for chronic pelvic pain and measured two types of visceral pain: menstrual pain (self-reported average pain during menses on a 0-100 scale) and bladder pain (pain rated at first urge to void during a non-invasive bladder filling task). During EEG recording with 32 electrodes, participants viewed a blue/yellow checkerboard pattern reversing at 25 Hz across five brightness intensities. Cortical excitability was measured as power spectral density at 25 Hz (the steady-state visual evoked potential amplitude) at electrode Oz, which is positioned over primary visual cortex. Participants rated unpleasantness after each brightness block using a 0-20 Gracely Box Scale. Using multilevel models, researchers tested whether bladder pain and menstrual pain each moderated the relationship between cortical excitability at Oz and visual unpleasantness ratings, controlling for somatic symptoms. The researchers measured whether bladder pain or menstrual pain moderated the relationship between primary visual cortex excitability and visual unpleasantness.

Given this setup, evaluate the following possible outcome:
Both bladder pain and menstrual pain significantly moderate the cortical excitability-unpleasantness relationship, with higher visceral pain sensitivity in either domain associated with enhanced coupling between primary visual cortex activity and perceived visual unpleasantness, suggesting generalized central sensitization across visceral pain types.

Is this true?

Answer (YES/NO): NO